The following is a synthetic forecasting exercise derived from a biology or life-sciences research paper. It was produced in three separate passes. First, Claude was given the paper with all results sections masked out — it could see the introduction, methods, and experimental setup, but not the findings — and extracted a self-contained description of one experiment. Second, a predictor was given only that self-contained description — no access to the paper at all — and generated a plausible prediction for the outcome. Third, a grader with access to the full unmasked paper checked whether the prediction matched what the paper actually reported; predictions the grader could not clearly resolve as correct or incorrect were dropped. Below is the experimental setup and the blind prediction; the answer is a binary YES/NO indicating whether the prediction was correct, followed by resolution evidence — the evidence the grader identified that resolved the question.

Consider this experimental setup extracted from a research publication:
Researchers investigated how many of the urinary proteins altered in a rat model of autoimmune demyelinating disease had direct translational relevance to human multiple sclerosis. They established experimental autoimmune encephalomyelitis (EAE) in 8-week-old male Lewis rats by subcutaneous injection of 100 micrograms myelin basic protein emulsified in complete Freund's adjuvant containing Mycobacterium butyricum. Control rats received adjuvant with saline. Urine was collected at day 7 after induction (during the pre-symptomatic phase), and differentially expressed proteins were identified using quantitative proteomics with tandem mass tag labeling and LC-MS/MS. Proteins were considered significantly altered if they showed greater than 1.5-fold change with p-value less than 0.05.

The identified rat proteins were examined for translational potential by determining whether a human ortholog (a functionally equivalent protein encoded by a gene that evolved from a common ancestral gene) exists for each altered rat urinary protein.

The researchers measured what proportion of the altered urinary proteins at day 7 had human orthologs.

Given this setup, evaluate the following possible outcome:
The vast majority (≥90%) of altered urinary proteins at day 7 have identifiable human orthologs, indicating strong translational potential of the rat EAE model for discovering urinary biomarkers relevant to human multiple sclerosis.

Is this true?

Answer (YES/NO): YES